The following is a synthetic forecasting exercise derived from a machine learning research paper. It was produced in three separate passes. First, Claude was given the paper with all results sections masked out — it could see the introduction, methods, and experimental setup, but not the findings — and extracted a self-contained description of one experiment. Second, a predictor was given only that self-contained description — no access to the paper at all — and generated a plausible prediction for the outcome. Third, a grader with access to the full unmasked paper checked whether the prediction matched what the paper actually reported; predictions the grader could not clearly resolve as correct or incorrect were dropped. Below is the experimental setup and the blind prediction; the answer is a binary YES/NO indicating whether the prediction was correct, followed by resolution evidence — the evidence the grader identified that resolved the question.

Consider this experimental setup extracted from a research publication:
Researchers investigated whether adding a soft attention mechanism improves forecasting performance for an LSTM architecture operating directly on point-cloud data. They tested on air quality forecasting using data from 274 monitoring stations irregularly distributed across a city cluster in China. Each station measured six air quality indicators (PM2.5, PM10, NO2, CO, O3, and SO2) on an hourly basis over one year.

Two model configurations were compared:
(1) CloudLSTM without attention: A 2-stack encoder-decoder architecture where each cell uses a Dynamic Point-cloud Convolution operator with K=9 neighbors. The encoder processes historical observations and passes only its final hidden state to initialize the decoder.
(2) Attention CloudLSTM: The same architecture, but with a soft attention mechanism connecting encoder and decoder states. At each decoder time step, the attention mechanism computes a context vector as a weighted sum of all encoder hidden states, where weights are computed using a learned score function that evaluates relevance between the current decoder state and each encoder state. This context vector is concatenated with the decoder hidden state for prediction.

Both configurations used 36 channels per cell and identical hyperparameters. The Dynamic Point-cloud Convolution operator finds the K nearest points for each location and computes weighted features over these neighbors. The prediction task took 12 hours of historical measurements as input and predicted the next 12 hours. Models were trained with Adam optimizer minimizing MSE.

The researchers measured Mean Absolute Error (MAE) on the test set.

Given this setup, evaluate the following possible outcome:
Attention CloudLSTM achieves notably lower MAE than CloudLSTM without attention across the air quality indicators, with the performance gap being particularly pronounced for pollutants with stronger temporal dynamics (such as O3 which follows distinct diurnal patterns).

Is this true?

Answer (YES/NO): NO